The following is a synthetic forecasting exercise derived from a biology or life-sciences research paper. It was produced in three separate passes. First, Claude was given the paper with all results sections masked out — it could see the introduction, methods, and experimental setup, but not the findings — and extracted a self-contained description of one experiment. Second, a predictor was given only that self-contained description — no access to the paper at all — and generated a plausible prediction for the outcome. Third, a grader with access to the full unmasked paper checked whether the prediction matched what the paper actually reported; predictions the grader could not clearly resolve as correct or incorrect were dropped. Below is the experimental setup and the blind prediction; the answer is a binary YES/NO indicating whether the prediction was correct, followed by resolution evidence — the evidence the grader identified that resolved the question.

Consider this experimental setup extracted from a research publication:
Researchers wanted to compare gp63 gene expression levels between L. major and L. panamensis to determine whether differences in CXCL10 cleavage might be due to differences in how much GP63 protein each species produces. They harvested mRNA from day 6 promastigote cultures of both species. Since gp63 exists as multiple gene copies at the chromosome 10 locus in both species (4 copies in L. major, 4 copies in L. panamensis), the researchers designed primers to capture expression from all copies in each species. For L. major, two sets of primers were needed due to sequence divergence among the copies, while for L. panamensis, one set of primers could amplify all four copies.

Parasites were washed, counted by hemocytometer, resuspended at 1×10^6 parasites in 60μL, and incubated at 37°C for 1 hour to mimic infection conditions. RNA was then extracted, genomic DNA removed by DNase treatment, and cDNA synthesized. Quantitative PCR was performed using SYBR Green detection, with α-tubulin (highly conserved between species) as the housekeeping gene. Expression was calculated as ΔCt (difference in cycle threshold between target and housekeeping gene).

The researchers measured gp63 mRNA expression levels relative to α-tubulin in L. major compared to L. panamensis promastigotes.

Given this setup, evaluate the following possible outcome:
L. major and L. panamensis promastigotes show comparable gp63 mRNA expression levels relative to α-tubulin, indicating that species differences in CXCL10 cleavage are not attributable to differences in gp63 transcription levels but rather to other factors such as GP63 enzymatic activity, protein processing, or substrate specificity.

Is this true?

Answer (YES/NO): YES